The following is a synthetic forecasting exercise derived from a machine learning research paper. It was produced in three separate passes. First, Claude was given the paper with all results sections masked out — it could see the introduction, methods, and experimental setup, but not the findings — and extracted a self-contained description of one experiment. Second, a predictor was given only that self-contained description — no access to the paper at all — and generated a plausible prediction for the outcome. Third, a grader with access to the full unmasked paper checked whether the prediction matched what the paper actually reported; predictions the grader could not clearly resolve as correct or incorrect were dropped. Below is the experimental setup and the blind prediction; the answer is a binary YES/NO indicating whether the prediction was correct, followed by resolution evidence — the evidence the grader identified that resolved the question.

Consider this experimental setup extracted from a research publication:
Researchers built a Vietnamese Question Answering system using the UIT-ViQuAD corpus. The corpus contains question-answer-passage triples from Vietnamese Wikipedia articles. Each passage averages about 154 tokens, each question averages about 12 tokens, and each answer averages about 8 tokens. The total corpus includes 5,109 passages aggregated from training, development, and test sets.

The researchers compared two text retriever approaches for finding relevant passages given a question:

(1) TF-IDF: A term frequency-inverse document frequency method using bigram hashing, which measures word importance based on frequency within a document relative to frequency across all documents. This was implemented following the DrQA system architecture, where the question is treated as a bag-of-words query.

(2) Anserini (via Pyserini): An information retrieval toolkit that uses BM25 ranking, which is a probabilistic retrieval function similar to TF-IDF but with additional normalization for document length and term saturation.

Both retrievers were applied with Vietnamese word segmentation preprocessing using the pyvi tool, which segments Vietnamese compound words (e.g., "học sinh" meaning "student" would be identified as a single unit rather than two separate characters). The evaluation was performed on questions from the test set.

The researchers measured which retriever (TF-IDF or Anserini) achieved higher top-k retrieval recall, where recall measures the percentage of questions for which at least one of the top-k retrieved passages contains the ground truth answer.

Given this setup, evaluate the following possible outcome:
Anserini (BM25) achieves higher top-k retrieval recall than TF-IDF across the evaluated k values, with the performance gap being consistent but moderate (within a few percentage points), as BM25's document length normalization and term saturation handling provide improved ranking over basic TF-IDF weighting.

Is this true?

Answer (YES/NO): NO